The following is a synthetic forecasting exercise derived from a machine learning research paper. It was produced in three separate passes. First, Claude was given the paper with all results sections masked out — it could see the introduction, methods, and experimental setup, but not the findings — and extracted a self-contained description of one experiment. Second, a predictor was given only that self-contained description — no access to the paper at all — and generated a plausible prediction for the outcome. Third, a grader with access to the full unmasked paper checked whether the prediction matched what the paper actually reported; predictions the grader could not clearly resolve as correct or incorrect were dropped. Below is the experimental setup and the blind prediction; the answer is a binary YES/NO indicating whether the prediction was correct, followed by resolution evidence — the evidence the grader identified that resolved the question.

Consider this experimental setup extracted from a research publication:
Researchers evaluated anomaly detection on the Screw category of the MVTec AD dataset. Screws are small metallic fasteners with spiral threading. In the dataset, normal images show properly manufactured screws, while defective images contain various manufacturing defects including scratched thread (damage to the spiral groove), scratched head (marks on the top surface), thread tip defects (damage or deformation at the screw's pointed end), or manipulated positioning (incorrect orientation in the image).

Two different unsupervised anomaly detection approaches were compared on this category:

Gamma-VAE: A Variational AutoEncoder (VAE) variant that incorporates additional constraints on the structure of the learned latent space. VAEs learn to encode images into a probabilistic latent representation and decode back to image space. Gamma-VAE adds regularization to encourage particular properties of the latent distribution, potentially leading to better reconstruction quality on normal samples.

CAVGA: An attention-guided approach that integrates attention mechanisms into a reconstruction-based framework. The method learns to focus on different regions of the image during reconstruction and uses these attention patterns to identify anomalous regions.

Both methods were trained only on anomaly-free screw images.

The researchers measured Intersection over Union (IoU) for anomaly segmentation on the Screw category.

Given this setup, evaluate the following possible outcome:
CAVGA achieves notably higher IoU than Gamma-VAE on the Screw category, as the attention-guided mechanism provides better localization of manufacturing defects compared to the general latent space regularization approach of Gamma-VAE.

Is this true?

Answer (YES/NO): YES